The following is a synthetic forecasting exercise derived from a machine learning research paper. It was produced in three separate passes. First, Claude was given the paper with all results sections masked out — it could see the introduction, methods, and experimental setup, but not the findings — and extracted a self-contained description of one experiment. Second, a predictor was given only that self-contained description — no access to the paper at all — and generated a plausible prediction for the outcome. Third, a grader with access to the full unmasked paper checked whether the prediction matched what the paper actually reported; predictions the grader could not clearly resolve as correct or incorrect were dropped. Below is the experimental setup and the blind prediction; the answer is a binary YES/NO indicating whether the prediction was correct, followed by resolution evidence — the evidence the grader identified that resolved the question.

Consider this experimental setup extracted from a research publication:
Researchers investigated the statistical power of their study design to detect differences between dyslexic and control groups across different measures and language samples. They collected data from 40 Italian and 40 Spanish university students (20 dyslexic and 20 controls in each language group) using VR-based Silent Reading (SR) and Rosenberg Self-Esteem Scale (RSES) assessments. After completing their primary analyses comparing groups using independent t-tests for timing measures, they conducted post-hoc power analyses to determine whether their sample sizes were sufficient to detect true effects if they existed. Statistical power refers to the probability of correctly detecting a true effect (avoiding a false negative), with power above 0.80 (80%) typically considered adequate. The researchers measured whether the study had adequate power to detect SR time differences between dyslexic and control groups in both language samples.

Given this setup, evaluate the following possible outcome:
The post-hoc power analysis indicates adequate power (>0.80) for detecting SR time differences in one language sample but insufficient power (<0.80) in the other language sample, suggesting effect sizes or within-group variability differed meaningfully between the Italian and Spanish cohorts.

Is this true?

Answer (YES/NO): YES